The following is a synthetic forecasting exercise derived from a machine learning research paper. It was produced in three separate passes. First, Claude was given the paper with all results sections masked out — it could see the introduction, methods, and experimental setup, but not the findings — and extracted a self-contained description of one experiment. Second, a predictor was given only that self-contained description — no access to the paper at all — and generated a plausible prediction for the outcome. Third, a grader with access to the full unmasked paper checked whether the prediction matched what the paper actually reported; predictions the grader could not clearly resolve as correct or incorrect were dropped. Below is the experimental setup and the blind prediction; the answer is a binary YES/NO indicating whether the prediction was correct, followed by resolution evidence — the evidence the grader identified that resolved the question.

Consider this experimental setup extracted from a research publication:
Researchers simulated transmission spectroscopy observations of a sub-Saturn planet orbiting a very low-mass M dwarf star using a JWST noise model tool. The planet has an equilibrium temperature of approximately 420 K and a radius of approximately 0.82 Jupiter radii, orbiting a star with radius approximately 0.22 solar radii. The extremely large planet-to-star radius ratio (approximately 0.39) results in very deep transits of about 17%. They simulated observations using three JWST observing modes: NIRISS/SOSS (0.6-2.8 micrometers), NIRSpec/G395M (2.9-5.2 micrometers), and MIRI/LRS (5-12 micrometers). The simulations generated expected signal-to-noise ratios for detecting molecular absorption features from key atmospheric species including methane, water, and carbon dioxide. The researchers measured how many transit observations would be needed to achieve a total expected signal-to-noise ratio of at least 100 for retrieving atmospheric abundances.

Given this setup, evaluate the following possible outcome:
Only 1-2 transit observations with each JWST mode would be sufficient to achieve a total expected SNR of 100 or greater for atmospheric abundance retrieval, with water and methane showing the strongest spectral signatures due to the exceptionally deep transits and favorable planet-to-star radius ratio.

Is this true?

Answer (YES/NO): YES